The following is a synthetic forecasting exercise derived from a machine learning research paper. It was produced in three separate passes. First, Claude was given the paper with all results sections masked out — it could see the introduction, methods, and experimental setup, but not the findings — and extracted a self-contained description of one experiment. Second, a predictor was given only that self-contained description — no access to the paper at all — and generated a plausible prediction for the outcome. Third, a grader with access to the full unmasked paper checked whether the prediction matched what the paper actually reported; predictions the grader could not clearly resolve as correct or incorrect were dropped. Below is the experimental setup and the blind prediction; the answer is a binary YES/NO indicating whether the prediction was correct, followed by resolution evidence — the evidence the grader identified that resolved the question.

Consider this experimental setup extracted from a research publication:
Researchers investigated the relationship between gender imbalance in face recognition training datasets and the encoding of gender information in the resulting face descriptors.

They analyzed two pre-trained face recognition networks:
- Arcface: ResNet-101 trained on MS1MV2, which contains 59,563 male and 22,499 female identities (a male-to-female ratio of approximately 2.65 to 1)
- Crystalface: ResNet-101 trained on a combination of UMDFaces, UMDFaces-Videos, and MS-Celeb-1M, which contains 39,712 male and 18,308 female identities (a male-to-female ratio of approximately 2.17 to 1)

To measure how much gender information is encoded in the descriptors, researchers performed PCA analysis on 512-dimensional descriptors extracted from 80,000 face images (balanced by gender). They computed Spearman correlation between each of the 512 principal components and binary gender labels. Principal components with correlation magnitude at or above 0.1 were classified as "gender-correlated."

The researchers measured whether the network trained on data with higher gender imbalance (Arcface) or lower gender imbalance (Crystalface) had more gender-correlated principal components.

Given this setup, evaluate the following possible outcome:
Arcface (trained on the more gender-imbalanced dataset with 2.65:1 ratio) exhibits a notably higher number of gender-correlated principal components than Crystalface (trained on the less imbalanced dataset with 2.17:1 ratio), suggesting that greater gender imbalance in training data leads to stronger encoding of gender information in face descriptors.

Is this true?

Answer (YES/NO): NO